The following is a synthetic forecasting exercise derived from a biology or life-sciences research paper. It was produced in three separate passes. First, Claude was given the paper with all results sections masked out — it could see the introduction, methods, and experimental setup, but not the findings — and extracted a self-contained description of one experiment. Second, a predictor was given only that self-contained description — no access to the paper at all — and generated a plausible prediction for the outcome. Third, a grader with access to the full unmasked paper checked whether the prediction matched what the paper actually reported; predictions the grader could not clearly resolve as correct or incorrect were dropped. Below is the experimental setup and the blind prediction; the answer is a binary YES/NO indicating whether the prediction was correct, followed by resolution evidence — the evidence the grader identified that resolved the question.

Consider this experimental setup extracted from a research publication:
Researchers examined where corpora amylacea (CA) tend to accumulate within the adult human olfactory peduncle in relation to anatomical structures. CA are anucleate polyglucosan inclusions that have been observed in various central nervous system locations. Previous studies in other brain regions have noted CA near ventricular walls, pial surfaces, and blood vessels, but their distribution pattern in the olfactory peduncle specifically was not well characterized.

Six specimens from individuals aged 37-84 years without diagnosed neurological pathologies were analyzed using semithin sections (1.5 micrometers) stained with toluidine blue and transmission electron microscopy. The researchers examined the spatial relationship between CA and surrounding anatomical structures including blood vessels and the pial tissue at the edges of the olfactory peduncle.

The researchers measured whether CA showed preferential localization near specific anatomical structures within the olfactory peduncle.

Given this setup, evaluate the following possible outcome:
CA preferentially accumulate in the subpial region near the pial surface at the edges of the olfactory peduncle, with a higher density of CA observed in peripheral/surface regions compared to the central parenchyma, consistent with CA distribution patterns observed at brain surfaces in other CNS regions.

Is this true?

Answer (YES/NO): NO